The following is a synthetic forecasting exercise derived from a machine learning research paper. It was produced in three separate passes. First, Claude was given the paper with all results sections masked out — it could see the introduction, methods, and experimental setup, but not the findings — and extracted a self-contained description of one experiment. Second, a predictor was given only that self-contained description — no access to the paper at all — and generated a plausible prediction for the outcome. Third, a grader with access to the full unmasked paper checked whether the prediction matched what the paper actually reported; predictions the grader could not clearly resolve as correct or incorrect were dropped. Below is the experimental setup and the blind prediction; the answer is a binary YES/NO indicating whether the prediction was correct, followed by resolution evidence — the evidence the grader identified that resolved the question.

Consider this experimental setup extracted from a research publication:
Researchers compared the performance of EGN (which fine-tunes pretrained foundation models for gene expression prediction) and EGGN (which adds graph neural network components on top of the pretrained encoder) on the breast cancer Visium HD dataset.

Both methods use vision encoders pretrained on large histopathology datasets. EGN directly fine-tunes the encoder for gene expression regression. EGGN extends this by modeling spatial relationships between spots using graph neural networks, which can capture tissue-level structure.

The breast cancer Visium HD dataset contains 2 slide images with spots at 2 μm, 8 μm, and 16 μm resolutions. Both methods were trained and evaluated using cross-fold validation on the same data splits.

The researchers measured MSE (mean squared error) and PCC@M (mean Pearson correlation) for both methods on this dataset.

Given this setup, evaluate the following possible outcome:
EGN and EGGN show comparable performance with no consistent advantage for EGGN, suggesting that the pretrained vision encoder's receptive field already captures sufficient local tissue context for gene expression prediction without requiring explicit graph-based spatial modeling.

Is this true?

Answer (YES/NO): NO